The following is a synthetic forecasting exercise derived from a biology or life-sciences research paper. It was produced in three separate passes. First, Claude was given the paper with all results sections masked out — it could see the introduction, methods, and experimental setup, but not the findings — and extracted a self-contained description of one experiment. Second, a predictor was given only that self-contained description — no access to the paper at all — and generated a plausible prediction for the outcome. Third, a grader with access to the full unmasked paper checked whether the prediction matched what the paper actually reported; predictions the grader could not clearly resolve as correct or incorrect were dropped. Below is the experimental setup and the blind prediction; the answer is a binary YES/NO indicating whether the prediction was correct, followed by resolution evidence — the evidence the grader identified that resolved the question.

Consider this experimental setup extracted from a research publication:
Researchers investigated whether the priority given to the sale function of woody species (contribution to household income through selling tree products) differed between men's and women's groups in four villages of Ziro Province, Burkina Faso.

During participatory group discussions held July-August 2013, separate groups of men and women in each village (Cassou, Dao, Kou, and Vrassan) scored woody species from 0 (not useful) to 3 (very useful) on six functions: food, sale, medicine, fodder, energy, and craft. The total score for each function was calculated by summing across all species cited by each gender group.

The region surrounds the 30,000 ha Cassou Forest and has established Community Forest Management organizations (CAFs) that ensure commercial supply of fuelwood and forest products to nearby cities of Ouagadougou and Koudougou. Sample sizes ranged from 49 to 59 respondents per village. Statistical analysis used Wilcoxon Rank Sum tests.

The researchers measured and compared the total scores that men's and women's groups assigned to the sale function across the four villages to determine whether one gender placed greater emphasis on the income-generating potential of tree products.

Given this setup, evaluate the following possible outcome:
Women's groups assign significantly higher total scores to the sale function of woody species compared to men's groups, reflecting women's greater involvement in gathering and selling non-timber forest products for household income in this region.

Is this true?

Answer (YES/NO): YES